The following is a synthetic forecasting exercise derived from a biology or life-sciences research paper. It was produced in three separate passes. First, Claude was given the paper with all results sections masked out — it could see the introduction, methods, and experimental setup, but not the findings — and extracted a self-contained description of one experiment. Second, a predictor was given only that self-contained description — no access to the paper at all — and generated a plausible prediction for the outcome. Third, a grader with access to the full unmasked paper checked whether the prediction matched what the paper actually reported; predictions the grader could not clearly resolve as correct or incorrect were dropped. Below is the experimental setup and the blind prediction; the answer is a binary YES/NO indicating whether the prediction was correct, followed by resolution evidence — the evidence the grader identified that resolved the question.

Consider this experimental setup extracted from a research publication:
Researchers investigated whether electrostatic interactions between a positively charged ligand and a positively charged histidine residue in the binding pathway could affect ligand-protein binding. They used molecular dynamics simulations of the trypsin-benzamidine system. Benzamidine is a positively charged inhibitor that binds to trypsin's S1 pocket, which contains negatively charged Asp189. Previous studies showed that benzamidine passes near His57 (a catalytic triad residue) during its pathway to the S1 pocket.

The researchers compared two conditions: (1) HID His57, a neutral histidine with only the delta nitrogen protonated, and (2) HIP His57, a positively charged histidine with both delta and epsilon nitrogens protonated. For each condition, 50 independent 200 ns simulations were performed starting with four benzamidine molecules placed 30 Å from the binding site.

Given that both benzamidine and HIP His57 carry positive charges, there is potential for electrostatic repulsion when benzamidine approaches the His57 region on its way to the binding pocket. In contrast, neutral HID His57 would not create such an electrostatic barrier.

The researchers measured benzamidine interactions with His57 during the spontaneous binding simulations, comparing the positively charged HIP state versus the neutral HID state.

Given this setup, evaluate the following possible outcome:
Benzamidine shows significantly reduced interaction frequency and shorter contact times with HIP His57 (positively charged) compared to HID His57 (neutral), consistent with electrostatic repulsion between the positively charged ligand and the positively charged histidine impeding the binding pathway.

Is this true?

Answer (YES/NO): YES